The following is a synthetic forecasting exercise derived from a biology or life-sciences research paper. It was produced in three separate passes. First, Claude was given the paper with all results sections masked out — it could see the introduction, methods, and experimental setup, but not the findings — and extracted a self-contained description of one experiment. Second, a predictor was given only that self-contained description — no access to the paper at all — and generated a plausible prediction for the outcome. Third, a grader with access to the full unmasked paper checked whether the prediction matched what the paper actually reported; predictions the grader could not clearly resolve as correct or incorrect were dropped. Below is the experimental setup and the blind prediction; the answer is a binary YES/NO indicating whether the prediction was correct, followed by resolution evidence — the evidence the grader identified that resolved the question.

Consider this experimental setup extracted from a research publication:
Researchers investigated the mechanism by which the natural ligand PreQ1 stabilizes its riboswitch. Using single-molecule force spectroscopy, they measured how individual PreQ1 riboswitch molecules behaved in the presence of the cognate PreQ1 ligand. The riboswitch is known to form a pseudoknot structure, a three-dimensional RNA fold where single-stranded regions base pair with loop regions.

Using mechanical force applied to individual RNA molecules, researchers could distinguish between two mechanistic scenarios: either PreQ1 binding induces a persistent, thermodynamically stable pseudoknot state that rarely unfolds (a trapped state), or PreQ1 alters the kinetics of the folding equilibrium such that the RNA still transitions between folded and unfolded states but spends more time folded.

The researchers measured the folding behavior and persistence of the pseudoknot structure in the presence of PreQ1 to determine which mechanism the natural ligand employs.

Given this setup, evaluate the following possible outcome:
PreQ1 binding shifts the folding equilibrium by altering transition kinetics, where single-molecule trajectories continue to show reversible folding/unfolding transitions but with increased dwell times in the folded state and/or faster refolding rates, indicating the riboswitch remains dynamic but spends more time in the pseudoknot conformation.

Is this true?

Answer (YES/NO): NO